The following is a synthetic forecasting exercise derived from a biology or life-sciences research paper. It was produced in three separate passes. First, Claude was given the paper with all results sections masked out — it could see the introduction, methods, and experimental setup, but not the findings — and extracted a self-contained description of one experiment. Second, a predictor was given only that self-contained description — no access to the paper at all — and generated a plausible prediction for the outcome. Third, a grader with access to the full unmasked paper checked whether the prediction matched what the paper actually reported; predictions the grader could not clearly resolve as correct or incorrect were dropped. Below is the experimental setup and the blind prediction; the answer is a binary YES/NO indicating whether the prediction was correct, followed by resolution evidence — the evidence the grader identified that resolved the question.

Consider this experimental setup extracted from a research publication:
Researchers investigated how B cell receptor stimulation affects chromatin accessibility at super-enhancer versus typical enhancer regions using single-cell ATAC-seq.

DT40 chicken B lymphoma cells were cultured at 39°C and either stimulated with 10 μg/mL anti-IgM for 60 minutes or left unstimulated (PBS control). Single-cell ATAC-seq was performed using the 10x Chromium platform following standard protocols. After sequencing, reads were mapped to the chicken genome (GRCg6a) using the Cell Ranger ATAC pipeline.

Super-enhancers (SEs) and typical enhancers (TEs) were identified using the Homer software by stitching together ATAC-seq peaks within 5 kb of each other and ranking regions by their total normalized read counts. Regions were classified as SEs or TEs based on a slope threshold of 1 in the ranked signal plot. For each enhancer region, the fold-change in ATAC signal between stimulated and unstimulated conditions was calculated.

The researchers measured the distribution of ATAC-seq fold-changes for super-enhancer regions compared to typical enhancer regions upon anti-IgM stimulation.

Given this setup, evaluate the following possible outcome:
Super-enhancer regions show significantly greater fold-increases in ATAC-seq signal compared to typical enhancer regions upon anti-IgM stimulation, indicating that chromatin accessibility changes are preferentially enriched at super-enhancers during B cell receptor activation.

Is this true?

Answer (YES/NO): YES